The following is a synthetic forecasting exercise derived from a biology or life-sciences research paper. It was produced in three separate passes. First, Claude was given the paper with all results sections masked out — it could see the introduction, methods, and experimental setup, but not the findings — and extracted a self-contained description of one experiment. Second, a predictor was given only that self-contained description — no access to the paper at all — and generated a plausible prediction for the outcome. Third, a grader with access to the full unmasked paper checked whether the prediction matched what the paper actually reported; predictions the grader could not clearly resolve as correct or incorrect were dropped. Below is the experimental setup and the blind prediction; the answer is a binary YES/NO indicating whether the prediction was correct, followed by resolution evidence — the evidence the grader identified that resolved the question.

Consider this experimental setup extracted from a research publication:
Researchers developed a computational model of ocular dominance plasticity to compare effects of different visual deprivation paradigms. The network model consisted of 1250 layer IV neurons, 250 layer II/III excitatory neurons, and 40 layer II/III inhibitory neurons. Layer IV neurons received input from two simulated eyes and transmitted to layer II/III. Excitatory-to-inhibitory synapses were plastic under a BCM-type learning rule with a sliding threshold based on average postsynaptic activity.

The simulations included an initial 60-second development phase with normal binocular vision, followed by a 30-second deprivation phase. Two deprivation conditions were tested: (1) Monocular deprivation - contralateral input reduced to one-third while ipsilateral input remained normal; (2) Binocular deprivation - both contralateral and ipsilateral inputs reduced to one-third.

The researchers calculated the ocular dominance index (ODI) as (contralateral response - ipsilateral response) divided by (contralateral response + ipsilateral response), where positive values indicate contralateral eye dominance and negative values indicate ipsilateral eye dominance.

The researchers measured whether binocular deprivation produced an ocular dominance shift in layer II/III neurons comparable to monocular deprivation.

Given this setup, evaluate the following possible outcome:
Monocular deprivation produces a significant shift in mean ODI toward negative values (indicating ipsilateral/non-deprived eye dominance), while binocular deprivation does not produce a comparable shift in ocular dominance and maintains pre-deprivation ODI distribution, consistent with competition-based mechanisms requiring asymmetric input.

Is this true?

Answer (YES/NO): YES